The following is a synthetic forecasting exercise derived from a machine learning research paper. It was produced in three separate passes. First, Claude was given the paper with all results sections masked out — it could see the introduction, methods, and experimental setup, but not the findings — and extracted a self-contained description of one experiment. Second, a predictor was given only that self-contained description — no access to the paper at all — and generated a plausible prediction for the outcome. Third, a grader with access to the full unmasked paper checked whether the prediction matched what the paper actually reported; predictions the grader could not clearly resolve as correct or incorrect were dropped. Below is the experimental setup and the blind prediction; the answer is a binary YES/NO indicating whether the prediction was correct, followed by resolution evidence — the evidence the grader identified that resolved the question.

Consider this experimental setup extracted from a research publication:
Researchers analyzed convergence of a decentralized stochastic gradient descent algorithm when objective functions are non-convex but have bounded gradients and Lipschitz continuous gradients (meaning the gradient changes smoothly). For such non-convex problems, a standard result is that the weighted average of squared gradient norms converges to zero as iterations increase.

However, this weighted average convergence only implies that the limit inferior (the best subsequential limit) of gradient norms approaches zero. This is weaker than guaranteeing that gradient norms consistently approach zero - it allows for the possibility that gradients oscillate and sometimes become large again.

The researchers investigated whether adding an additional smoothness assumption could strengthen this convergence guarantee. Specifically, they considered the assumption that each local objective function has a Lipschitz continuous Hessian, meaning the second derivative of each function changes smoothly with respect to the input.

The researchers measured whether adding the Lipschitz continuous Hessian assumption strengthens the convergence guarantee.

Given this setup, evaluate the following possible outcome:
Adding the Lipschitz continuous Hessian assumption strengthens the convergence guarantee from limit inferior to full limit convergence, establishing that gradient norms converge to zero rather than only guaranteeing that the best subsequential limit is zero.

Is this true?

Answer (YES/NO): YES